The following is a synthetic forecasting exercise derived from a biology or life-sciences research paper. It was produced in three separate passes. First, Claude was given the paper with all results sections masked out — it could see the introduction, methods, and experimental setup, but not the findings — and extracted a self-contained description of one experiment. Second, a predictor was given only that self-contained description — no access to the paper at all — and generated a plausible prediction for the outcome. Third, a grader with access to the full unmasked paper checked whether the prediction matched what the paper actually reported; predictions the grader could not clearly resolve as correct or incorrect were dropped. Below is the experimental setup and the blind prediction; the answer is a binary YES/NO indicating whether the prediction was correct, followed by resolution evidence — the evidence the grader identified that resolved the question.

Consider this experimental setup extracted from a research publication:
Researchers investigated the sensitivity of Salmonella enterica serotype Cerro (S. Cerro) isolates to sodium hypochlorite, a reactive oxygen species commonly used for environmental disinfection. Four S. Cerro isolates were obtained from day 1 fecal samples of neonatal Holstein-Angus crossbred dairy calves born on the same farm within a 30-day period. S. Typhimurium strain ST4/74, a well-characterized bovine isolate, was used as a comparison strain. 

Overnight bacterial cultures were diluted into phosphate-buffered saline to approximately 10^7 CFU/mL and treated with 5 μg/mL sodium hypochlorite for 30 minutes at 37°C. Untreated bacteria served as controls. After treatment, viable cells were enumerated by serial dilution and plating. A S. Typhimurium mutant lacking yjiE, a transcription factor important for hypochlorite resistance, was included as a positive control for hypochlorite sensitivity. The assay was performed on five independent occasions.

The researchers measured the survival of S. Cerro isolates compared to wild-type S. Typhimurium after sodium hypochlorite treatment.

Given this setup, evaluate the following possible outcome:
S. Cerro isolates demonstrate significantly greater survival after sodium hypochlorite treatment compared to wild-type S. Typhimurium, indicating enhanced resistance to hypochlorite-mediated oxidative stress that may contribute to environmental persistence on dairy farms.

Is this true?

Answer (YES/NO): NO